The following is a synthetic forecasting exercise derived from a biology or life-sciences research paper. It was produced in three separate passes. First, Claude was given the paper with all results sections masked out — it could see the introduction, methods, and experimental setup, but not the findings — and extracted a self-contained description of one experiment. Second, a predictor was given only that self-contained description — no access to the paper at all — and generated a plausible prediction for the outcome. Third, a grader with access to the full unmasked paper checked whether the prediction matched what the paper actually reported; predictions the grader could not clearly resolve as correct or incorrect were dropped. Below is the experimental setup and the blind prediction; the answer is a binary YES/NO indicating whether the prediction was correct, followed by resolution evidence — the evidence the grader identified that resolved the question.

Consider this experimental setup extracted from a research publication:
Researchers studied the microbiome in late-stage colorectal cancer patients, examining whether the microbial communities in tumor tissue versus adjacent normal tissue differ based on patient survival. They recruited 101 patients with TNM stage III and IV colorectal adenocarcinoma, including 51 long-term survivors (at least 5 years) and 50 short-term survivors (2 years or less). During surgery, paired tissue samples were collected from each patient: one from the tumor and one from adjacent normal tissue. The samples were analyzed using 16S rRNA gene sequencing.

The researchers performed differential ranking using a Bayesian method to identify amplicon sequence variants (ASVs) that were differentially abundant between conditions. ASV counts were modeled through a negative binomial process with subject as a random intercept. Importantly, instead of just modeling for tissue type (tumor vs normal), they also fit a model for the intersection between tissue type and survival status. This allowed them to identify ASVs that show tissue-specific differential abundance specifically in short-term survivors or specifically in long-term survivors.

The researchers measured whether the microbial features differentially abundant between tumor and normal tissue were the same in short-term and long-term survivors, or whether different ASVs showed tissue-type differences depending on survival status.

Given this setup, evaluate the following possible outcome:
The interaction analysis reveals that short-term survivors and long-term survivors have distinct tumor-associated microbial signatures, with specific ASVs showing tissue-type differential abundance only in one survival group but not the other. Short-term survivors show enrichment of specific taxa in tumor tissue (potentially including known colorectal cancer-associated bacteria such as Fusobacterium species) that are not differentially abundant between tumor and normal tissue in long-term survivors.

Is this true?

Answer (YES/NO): YES